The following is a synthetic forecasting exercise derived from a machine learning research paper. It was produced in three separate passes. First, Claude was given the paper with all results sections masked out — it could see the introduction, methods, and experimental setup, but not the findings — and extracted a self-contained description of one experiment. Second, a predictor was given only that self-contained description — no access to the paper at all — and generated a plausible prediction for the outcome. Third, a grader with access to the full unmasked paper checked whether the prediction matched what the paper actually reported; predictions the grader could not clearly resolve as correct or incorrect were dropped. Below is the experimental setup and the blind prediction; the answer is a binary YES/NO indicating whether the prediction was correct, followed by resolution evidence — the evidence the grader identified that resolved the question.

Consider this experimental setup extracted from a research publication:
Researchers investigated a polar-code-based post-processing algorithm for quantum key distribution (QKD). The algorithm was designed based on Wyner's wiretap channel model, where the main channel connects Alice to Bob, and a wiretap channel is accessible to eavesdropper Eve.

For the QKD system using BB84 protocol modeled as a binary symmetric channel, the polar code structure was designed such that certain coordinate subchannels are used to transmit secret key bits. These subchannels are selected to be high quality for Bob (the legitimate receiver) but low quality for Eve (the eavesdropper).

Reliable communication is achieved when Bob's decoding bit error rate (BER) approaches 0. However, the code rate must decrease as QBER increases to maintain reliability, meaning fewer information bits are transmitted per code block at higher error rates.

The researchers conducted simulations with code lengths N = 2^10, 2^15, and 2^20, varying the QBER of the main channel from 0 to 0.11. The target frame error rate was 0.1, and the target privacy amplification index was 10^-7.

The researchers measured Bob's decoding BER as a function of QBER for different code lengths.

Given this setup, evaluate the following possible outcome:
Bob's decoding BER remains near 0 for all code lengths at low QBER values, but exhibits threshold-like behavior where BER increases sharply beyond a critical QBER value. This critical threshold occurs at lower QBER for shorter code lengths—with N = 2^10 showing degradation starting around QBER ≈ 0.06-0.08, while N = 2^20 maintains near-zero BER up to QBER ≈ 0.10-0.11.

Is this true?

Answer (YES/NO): NO